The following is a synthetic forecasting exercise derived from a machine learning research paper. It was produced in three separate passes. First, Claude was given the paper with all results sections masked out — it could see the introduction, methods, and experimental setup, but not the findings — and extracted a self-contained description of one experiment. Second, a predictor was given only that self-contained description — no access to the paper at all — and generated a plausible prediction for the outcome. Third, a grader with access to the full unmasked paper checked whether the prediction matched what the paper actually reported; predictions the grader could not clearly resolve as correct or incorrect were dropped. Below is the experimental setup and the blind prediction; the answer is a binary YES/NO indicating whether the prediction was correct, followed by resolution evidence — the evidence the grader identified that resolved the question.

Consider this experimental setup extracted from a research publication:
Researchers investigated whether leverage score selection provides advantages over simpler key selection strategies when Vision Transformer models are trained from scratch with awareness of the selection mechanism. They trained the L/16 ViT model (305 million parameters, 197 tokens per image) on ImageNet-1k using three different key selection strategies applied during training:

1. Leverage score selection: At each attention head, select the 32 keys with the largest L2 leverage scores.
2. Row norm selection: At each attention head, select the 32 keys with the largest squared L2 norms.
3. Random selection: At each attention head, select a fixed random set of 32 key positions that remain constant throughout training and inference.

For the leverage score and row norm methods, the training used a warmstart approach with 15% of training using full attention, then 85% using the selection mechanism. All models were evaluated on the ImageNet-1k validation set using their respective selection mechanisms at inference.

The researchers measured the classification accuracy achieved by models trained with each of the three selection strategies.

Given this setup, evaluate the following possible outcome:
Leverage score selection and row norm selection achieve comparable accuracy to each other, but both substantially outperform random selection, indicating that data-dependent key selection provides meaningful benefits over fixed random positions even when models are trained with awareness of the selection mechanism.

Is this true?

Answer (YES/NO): NO